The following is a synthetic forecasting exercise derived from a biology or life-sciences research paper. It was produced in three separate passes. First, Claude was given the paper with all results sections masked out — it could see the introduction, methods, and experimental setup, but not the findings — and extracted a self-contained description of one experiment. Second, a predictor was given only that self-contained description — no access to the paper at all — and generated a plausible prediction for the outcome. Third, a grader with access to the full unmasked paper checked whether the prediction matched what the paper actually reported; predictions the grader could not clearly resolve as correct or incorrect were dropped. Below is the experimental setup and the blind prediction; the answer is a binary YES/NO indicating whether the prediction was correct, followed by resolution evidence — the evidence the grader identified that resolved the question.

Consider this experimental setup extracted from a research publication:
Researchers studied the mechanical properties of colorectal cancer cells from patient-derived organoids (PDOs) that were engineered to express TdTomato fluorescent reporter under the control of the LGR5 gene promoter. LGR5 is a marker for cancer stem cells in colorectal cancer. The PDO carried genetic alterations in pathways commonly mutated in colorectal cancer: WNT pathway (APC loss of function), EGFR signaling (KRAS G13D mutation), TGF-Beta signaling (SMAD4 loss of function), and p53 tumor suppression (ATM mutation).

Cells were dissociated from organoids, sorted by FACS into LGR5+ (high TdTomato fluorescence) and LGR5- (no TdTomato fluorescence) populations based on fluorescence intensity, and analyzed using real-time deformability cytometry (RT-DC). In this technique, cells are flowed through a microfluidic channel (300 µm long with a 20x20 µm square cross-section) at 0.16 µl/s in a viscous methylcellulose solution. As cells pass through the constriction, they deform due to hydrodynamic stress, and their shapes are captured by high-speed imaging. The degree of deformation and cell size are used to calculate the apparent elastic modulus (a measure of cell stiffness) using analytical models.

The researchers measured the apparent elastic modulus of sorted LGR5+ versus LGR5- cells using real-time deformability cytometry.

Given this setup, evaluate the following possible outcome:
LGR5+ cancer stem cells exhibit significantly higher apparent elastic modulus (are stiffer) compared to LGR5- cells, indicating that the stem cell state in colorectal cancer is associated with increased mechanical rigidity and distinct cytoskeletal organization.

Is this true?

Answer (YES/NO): YES